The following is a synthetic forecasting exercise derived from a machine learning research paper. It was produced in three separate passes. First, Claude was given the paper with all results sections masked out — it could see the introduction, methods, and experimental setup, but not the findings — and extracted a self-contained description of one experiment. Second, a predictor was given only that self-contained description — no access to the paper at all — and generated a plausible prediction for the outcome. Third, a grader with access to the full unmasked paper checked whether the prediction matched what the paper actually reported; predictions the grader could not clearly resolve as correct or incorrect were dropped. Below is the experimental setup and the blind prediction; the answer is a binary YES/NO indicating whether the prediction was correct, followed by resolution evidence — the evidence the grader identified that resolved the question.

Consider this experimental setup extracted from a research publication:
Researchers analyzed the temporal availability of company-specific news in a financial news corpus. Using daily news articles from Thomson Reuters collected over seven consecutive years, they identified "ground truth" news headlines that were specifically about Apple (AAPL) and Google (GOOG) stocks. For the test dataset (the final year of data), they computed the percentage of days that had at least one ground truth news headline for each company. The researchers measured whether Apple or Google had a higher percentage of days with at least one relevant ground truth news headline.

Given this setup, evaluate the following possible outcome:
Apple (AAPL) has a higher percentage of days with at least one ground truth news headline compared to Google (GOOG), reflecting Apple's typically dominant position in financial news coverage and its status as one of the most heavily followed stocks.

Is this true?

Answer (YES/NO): YES